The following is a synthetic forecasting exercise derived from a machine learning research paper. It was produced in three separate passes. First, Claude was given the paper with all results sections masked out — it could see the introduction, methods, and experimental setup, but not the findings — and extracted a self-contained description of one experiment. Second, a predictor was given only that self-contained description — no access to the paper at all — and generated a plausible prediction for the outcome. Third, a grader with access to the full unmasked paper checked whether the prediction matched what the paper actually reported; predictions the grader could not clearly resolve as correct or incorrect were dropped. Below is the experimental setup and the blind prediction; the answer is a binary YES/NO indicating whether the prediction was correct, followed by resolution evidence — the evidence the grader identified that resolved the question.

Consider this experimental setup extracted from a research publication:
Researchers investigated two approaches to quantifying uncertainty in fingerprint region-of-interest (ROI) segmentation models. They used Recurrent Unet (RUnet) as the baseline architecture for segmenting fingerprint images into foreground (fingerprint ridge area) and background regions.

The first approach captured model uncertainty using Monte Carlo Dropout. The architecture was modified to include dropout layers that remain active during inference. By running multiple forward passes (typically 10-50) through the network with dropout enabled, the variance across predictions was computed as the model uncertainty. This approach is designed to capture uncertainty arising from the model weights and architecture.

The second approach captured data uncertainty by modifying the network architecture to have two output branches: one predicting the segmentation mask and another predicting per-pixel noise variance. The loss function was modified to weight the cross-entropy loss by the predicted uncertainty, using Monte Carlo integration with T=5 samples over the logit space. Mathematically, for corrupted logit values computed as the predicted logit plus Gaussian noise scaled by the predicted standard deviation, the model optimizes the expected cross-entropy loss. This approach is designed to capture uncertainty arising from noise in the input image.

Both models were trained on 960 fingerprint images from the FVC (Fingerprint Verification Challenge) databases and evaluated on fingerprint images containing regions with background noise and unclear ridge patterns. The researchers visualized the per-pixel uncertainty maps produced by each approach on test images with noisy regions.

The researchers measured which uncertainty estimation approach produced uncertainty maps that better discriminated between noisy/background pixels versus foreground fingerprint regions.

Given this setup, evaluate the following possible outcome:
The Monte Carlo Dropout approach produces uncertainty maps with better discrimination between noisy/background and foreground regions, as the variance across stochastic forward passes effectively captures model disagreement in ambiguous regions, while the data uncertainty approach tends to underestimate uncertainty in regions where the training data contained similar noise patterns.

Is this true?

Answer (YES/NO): NO